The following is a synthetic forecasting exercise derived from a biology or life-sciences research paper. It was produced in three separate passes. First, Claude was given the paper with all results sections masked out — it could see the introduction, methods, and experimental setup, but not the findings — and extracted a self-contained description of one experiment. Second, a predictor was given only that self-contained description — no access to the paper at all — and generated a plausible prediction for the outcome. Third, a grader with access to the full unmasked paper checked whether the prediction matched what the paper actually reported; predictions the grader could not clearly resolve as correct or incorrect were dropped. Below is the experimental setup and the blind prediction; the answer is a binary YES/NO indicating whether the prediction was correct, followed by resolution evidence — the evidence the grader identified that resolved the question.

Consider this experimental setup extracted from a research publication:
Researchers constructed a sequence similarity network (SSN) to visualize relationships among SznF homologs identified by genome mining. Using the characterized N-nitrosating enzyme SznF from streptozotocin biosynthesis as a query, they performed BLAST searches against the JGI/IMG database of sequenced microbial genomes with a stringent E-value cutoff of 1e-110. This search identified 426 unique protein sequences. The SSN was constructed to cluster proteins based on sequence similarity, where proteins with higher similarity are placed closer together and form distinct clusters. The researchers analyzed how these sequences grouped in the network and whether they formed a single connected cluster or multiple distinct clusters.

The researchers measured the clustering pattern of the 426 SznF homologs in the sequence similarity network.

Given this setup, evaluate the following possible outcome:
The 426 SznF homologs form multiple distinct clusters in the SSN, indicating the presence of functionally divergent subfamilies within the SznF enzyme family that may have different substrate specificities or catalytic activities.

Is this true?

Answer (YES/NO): YES